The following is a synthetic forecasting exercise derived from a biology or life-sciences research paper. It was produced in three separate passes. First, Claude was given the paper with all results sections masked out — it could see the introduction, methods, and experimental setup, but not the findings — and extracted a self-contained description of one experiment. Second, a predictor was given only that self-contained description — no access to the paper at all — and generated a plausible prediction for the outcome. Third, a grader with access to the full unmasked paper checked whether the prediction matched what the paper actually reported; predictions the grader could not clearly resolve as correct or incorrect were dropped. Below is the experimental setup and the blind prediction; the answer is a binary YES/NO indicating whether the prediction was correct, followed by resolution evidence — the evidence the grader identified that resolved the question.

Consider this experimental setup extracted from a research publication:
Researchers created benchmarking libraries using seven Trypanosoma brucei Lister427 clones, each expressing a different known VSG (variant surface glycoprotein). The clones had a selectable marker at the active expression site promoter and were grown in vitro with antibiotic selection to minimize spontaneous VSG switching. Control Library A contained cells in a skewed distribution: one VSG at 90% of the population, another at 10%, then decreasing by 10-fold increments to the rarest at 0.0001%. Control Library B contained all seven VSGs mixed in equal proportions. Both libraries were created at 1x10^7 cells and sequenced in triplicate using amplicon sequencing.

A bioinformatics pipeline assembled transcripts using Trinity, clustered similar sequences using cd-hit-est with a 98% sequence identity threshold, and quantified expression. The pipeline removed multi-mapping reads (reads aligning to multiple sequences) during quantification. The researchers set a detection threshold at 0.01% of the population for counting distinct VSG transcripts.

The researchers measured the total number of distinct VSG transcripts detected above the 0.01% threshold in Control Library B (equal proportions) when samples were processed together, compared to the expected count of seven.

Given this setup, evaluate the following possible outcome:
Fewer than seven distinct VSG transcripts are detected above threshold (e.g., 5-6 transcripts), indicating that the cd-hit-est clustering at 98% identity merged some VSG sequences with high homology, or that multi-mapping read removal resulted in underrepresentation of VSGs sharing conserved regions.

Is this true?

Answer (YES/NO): NO